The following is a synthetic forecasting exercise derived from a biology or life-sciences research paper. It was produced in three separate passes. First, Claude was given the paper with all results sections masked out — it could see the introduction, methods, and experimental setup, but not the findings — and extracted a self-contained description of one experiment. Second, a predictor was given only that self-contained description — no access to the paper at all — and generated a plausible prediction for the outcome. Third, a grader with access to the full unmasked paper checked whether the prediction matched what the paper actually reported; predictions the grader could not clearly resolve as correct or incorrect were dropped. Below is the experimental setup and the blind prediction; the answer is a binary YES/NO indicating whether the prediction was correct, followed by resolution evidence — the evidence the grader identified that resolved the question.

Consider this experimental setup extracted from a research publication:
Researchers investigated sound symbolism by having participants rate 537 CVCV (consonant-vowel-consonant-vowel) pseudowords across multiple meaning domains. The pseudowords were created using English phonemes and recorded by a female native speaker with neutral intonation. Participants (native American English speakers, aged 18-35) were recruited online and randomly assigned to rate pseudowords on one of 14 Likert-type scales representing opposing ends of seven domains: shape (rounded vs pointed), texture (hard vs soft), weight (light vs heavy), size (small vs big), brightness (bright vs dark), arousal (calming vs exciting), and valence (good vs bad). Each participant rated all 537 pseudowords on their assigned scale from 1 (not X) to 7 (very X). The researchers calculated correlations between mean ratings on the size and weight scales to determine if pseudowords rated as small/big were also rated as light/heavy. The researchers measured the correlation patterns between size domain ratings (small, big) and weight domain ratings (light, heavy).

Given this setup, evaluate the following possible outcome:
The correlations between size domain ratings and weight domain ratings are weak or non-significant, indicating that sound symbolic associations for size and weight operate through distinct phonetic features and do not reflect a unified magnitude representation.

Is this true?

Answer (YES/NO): NO